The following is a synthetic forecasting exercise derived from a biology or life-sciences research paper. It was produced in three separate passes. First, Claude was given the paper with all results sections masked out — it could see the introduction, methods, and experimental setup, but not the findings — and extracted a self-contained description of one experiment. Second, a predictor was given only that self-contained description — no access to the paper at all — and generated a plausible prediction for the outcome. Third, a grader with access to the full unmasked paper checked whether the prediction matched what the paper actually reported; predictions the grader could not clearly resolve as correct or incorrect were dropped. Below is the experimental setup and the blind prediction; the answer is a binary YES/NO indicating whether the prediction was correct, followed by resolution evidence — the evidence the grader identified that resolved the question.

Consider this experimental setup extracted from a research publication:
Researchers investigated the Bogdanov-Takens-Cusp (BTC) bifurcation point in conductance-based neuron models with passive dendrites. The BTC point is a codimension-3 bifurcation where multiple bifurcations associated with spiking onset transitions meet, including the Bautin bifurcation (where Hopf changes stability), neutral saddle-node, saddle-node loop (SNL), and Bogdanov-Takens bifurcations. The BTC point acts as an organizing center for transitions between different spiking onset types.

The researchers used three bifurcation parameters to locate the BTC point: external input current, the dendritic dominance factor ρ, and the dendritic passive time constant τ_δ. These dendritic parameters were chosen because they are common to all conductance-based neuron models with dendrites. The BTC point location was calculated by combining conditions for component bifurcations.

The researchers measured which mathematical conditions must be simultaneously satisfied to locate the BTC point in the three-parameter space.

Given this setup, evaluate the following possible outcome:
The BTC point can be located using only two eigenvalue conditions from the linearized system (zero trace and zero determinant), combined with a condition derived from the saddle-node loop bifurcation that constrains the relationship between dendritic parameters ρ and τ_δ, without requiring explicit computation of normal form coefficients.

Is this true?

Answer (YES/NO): NO